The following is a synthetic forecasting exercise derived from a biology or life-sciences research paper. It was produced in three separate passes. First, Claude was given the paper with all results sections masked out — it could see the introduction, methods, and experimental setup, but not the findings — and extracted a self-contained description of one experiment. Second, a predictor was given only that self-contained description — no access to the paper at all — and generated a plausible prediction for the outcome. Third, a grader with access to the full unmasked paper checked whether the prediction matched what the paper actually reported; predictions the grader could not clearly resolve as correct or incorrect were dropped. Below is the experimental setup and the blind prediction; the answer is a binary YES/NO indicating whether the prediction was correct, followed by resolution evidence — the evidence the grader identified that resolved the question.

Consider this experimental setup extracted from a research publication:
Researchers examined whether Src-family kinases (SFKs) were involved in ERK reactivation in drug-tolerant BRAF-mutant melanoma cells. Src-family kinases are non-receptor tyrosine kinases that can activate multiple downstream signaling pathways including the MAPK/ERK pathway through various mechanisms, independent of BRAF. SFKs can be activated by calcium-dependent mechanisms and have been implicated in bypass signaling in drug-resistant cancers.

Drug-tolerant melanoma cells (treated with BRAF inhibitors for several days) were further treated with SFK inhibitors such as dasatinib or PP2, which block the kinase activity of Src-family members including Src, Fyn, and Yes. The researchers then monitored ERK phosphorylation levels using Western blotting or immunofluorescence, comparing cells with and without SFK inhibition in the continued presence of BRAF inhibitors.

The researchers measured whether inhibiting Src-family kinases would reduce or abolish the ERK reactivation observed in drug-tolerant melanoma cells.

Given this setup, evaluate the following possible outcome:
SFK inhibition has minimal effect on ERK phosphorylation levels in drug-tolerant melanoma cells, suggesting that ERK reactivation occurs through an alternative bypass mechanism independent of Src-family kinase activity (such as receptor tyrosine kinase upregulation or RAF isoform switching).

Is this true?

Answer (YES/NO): NO